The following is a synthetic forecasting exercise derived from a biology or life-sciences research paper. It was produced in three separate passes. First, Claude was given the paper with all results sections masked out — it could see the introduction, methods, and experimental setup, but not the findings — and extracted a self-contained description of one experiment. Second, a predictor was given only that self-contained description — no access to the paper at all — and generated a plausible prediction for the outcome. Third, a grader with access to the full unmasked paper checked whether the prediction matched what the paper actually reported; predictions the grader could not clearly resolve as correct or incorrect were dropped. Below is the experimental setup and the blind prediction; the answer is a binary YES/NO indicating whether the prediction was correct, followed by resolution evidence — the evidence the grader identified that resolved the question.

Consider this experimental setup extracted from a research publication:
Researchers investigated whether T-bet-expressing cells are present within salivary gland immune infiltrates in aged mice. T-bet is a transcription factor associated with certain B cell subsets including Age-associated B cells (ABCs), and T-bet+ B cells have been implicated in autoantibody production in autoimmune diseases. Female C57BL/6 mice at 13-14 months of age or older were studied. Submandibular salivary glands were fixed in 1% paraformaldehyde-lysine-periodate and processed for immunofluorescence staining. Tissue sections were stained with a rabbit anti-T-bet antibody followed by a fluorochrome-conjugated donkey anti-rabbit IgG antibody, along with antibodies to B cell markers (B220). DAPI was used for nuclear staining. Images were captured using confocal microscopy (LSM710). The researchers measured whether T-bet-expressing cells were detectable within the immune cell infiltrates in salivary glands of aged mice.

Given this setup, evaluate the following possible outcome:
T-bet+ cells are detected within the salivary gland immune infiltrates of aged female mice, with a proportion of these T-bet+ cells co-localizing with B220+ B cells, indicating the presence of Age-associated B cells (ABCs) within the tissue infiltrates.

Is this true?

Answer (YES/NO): YES